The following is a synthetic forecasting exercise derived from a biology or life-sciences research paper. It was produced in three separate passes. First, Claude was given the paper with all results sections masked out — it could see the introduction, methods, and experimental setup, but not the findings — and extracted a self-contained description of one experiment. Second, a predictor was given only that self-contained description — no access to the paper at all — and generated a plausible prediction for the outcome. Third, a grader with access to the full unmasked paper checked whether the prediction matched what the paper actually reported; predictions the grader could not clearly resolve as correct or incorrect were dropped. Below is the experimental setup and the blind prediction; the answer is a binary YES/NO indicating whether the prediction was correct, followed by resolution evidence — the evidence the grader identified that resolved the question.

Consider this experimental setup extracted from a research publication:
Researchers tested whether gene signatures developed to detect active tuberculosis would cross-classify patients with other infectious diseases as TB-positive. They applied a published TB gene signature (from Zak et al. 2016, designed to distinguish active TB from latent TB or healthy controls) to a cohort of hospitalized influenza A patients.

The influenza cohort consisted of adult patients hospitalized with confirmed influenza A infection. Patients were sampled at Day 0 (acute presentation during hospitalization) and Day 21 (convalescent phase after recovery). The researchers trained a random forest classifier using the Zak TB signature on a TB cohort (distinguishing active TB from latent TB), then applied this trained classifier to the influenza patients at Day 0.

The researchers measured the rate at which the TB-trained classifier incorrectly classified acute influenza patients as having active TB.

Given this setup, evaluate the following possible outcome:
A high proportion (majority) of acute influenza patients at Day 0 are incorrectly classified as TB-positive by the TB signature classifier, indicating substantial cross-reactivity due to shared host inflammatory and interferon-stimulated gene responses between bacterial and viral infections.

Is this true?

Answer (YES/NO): YES